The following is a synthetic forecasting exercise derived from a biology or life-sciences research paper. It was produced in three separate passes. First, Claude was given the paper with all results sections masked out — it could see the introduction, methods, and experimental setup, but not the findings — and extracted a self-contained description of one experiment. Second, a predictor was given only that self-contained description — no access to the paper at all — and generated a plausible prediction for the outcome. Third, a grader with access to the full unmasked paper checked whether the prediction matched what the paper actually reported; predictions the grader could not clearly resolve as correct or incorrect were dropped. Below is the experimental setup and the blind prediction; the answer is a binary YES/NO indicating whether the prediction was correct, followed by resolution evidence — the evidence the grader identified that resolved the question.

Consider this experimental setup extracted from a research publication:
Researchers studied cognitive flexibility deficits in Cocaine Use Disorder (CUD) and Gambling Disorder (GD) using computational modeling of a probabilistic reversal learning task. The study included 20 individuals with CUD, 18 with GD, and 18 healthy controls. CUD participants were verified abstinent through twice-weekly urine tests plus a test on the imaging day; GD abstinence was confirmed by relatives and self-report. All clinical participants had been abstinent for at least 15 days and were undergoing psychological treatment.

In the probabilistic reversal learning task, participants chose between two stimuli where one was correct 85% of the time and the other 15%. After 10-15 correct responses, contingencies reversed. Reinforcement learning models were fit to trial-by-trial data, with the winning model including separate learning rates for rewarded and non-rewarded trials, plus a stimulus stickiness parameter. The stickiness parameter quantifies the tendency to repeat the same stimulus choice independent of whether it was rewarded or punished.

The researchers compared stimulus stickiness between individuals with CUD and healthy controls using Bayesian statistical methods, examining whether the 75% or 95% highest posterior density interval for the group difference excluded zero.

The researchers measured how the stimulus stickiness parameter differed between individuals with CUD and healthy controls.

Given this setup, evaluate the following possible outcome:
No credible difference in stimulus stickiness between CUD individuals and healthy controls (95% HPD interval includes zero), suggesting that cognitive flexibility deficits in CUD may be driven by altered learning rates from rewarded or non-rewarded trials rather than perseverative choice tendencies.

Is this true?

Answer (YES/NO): YES